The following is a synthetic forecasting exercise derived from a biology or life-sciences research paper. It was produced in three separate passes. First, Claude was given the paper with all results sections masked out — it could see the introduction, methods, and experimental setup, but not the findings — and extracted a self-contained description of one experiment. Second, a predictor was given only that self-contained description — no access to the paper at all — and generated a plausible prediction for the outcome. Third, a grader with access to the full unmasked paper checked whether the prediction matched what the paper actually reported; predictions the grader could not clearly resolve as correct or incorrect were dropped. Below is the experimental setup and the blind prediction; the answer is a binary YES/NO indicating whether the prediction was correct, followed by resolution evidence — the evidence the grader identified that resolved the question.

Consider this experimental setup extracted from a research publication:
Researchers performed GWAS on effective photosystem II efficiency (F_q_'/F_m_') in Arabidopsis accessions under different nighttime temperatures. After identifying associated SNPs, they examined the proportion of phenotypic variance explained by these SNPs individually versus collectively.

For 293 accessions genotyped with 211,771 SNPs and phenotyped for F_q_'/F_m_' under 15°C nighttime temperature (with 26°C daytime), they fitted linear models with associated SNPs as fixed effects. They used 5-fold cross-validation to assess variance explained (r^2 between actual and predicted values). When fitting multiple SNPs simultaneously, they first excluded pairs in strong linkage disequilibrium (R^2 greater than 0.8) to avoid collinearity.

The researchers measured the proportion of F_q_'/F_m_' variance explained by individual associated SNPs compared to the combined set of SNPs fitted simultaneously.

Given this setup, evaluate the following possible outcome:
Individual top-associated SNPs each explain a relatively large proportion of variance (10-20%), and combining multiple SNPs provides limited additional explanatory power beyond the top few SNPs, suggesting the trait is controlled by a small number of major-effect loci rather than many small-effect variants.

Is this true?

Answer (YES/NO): NO